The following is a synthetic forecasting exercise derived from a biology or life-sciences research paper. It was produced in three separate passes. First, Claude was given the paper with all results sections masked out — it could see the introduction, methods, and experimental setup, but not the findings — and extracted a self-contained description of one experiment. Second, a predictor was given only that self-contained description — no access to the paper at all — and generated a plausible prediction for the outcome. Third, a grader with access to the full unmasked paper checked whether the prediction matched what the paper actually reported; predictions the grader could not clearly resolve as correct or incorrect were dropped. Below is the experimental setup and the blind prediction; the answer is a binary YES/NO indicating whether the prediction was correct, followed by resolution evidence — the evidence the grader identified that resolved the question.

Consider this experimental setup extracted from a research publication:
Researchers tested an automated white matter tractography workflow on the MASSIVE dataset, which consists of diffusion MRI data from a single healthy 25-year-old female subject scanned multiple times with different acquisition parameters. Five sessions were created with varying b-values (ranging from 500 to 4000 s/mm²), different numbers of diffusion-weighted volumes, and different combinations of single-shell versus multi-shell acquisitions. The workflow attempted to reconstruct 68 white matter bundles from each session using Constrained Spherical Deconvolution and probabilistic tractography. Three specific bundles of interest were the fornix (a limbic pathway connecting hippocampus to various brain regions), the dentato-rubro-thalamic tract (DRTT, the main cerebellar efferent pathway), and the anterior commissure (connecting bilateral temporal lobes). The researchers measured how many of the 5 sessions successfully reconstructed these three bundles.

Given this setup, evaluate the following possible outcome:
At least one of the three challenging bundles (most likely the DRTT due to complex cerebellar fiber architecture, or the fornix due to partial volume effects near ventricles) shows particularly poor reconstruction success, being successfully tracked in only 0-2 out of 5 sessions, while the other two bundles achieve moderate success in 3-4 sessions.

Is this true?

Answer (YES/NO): NO